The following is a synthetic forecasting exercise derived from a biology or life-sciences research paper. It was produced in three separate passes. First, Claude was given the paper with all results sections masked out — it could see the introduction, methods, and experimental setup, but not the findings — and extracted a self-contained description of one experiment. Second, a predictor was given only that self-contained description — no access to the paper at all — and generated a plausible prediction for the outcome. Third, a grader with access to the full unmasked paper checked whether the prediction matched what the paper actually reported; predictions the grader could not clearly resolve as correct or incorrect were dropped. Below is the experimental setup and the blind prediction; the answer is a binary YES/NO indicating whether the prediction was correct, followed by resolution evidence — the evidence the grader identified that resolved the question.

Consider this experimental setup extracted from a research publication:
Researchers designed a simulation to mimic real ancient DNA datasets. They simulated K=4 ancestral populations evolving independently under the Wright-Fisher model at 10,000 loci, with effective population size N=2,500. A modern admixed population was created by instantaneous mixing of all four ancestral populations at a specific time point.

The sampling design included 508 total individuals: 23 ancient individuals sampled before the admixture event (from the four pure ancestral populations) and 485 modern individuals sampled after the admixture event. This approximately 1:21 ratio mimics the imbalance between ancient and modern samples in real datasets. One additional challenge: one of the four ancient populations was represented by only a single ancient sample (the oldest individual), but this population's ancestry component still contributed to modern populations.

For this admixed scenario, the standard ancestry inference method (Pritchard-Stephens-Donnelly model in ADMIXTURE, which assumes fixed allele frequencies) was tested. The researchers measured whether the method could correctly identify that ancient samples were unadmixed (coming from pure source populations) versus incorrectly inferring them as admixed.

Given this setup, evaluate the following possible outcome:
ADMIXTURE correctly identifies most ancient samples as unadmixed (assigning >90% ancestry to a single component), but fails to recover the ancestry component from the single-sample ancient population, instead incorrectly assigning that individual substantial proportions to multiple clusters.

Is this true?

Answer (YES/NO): NO